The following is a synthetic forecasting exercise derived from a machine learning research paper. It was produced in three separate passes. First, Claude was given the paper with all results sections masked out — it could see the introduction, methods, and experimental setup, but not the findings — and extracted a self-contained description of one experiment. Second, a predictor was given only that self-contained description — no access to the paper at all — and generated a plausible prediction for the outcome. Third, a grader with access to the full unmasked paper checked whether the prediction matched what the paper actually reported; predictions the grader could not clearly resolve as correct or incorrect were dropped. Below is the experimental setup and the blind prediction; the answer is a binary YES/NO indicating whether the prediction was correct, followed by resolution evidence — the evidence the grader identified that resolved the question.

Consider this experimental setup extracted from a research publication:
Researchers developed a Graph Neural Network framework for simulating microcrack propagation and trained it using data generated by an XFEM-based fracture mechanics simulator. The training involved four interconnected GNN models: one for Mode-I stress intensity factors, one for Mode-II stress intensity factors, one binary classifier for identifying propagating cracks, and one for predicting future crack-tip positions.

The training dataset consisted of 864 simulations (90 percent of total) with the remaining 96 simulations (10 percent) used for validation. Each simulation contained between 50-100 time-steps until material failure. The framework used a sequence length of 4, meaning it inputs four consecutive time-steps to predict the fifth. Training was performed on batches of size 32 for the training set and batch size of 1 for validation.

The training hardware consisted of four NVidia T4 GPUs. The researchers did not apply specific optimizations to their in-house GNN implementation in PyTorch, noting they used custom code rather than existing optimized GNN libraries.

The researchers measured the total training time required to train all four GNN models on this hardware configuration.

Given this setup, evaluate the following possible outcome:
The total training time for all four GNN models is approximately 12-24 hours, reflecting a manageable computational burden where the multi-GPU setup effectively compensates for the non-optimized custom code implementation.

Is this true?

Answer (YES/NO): NO